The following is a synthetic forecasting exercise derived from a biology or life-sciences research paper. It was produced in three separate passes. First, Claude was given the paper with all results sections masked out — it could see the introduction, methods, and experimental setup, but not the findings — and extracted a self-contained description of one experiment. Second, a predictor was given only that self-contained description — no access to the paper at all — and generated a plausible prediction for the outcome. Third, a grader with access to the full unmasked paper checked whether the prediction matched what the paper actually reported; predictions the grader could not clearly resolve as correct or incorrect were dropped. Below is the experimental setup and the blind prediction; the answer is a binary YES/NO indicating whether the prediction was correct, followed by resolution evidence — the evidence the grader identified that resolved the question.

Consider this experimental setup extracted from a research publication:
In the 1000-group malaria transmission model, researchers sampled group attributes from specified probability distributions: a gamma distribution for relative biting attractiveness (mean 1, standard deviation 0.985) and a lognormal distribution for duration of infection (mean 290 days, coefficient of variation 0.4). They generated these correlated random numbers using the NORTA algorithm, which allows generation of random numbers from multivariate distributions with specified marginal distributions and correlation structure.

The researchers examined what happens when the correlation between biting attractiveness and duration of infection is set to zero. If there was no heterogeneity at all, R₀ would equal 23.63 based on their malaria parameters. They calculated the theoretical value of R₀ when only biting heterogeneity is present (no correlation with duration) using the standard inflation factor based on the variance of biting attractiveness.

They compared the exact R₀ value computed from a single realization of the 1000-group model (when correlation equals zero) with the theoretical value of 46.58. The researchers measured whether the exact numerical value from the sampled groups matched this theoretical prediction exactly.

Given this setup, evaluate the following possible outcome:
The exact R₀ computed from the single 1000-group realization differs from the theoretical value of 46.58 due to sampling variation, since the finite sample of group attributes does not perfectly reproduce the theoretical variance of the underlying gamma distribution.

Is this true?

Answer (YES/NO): YES